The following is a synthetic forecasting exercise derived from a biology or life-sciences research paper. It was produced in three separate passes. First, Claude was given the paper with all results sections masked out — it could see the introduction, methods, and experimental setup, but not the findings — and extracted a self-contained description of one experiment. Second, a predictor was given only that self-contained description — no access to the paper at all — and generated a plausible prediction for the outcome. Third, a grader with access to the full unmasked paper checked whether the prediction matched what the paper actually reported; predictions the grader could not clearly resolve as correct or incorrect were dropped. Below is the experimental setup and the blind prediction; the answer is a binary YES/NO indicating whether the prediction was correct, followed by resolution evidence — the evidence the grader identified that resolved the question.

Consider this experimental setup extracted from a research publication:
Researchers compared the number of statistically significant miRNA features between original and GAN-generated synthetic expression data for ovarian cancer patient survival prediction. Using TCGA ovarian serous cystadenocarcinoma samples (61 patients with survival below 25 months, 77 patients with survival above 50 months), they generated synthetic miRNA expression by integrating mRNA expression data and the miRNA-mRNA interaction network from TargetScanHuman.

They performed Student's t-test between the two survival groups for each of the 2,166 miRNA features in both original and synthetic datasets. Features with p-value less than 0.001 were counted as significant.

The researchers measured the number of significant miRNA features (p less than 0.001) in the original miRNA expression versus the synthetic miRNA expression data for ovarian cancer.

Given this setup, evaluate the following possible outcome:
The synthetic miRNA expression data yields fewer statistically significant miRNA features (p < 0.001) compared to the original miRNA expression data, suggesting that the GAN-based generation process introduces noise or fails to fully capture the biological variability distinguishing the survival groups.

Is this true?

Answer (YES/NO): YES